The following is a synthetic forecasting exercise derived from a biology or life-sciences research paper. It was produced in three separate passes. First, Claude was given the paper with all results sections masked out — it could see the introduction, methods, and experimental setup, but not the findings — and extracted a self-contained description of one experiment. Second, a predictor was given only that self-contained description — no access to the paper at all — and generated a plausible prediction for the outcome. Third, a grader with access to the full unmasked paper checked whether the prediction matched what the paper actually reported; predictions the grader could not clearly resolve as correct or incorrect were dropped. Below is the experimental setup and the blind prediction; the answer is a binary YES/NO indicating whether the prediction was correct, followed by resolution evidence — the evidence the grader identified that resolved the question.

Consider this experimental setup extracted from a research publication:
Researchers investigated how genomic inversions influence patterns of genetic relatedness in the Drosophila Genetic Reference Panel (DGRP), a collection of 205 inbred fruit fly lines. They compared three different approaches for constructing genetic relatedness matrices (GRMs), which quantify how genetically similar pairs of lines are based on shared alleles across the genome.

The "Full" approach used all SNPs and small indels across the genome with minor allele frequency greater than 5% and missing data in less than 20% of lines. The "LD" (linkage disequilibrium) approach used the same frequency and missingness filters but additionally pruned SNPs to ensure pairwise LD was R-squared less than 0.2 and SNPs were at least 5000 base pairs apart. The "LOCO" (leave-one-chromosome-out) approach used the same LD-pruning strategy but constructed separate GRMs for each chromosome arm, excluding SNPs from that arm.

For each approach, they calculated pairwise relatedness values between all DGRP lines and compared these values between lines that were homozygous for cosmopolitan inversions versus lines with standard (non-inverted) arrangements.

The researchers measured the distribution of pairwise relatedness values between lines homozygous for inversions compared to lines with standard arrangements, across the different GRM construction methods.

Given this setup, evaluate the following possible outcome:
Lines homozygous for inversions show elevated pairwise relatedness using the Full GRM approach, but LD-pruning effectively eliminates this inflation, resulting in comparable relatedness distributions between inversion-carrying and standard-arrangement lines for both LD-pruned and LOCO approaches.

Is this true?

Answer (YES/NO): NO